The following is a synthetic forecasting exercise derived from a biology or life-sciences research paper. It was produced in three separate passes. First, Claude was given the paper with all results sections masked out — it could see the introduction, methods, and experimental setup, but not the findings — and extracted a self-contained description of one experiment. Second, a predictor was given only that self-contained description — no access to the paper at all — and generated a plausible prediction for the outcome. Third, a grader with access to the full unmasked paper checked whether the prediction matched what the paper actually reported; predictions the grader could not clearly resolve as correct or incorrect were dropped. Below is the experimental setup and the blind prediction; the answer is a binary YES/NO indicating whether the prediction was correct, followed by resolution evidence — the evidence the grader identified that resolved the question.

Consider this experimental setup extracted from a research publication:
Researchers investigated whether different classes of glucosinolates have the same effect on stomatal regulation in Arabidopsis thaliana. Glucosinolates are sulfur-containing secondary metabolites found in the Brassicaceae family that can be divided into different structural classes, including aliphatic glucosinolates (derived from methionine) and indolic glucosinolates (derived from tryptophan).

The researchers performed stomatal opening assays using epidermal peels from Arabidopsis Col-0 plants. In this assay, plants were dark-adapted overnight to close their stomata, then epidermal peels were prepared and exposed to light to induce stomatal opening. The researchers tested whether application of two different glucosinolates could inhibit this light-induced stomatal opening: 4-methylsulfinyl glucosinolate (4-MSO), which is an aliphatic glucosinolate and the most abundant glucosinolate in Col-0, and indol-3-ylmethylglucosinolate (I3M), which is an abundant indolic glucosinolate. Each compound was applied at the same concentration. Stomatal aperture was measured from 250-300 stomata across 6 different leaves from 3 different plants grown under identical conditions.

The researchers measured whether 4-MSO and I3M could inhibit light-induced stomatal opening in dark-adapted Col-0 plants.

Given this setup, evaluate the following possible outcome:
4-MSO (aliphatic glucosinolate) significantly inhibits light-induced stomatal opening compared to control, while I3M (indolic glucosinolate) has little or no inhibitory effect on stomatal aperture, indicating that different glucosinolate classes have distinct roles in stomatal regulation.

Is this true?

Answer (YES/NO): YES